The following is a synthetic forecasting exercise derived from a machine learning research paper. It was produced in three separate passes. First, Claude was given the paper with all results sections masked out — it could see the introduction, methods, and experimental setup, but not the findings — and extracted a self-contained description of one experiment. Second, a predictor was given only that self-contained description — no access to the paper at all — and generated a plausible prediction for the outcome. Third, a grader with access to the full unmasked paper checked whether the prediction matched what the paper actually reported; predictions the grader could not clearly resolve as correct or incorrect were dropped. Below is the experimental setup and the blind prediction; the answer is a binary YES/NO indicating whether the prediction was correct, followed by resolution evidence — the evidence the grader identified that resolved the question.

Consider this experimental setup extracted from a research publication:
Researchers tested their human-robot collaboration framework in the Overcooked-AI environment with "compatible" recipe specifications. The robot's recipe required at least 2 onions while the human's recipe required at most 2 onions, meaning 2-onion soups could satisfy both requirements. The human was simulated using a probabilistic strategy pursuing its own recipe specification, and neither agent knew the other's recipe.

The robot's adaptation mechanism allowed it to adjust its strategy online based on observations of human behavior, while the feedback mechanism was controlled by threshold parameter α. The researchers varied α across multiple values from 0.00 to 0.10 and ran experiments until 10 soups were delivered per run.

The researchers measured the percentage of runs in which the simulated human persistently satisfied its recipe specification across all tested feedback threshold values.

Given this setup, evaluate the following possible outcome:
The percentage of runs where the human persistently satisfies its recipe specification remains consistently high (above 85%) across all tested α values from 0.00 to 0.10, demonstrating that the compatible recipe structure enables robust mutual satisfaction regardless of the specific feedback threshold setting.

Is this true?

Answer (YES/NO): YES